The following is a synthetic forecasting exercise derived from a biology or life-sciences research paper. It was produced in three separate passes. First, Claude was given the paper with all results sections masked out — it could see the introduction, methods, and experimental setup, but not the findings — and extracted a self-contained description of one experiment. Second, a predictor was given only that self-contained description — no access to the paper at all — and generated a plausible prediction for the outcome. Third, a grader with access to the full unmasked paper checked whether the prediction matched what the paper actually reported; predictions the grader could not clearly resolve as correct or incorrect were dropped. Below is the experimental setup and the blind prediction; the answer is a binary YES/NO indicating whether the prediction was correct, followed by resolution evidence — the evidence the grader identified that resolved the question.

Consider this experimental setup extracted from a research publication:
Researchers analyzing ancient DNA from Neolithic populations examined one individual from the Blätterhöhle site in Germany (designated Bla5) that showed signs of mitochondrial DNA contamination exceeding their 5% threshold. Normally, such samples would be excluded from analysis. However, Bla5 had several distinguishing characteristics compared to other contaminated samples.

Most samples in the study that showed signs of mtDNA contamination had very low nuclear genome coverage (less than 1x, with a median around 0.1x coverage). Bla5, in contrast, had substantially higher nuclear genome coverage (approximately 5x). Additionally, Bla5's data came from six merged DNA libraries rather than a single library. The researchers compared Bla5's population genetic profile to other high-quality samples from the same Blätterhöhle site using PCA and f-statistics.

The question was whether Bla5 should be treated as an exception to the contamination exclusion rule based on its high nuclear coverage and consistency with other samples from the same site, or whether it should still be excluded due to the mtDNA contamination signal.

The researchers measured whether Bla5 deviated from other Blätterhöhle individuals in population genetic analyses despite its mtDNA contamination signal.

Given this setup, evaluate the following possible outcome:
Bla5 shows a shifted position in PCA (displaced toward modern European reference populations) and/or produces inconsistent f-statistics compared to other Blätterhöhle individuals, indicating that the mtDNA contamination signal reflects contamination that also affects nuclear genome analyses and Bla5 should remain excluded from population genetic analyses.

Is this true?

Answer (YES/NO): NO